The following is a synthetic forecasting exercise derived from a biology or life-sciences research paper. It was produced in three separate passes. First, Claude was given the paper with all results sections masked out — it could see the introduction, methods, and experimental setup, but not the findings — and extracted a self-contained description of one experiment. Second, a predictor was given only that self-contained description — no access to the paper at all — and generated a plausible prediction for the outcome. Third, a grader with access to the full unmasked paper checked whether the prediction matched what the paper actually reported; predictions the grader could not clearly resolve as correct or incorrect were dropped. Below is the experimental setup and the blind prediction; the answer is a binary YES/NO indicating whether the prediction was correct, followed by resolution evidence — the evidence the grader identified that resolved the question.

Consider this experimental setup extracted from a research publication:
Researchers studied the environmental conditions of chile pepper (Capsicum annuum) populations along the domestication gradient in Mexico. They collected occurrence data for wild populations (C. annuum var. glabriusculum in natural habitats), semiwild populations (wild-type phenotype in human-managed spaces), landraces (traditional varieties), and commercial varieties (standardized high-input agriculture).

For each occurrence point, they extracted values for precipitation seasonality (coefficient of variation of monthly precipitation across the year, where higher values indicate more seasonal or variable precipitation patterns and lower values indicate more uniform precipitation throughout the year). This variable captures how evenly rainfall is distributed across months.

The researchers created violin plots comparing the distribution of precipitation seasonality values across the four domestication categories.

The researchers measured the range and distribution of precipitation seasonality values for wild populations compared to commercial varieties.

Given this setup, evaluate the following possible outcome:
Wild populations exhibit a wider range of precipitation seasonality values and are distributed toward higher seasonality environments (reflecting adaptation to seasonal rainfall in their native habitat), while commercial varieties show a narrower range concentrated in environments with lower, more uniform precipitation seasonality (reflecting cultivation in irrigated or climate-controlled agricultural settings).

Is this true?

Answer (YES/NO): NO